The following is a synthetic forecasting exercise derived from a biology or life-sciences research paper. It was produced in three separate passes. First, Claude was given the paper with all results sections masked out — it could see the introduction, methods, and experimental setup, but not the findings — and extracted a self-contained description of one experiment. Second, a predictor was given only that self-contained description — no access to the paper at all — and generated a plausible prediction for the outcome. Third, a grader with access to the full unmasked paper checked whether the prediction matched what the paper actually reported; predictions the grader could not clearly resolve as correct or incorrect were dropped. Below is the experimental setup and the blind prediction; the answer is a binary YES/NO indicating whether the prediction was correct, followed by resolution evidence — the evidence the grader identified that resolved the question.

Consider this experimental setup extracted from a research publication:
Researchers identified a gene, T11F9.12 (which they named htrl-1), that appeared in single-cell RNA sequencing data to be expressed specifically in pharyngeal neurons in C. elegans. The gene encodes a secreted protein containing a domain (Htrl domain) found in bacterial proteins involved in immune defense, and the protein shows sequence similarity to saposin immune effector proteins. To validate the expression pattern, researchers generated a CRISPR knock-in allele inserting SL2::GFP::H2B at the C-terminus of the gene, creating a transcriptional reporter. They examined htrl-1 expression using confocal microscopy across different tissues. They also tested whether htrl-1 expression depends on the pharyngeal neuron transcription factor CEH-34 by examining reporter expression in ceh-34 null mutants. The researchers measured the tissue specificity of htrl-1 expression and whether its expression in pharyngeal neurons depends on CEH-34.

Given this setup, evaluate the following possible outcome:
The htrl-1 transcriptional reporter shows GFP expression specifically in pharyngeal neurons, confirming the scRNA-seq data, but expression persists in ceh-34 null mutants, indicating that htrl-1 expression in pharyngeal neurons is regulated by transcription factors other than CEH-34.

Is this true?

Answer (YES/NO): NO